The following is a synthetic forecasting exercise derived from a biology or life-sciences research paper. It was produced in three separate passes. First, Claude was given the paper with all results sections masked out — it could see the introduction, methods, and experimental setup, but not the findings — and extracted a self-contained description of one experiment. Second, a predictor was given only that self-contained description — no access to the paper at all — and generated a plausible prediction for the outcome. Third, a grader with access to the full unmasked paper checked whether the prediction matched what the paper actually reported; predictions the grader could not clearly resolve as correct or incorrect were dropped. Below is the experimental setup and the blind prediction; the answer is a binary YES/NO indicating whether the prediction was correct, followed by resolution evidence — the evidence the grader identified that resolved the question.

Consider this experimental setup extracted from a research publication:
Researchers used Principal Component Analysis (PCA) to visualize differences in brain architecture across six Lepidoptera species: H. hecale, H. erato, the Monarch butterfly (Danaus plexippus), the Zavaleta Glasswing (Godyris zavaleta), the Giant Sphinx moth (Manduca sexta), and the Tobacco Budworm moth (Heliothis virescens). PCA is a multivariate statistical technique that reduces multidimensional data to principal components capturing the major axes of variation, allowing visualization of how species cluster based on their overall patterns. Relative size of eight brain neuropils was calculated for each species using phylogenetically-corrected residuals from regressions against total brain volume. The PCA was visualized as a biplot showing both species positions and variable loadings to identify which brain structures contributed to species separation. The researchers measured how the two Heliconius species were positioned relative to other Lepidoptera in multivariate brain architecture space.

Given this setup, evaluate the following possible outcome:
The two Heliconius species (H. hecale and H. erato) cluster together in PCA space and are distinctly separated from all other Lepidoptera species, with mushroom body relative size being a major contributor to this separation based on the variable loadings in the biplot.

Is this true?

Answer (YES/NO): YES